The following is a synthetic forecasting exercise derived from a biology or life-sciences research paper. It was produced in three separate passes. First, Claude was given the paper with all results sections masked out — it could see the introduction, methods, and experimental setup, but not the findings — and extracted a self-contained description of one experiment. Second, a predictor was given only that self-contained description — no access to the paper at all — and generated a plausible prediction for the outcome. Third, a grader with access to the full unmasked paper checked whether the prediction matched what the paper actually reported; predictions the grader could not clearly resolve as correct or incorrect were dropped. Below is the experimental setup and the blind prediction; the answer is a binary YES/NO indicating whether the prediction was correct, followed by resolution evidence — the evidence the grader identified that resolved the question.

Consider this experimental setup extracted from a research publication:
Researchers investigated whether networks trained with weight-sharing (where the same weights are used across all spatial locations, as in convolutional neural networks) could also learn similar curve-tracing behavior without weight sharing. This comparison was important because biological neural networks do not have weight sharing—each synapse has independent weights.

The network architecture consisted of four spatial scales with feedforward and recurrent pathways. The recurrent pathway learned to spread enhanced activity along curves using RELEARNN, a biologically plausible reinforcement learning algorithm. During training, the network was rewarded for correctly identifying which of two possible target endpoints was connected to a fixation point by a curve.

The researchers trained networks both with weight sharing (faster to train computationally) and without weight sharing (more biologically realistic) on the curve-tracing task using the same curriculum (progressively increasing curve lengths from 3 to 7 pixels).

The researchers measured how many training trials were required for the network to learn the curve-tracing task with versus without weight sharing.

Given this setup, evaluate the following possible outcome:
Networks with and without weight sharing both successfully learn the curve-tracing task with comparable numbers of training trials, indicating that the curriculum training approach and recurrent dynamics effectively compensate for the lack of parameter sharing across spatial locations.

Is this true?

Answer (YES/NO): NO